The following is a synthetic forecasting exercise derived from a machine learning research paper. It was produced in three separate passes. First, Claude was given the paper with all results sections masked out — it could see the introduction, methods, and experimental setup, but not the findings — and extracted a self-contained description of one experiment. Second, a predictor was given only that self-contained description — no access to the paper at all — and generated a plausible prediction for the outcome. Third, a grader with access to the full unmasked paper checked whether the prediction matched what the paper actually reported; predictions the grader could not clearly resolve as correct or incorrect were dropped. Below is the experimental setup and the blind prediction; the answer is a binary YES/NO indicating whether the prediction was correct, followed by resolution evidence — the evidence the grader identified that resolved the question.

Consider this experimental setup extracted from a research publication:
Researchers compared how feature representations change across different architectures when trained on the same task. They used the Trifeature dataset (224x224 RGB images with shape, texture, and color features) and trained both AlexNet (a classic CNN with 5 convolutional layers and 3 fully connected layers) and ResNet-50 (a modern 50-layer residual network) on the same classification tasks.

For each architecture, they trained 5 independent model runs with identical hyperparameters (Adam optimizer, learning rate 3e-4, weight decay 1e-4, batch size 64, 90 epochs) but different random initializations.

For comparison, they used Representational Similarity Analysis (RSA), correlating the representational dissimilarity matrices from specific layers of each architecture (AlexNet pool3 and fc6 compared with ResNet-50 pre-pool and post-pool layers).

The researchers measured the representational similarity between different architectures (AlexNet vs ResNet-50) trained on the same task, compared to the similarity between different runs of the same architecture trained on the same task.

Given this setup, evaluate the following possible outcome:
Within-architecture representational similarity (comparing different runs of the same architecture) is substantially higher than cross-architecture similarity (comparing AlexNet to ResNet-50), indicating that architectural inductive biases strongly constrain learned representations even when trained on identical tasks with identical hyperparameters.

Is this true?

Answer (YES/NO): NO